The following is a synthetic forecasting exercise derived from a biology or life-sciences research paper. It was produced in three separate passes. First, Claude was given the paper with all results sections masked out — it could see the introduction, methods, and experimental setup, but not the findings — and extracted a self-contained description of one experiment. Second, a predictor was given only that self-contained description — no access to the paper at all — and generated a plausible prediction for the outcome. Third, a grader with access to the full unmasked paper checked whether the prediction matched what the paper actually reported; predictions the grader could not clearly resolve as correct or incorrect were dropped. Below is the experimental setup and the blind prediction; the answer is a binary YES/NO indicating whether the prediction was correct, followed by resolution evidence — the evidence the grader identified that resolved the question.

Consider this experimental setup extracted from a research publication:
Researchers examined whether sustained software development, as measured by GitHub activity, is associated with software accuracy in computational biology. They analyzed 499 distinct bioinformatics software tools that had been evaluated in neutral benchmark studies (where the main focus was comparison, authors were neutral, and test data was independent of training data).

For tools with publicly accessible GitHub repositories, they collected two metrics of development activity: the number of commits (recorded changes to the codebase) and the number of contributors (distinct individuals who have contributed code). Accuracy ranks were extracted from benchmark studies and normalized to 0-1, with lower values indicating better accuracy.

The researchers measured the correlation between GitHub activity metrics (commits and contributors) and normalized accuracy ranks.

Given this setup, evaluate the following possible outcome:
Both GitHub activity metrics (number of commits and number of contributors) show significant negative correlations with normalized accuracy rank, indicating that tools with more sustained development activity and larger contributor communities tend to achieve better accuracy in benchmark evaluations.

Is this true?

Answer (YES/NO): NO